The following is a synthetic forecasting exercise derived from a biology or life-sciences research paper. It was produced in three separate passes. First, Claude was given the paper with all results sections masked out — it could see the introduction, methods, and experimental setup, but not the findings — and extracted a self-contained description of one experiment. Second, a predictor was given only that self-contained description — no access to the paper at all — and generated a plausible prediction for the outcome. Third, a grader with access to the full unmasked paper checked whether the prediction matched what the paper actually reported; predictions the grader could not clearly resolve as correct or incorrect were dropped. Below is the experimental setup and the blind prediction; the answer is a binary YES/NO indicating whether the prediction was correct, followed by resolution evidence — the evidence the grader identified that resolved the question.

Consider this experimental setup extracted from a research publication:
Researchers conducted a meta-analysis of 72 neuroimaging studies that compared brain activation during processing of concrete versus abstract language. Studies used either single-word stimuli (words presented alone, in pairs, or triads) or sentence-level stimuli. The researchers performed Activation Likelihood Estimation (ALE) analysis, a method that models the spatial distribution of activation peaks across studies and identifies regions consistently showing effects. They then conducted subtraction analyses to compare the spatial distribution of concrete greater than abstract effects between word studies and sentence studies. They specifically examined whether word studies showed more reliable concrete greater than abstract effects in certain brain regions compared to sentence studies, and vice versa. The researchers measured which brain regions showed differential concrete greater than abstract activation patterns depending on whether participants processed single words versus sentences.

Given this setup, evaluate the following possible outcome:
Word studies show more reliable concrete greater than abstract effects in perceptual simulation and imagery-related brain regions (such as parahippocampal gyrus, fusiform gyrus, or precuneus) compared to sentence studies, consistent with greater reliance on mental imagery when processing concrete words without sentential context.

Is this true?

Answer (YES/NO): NO